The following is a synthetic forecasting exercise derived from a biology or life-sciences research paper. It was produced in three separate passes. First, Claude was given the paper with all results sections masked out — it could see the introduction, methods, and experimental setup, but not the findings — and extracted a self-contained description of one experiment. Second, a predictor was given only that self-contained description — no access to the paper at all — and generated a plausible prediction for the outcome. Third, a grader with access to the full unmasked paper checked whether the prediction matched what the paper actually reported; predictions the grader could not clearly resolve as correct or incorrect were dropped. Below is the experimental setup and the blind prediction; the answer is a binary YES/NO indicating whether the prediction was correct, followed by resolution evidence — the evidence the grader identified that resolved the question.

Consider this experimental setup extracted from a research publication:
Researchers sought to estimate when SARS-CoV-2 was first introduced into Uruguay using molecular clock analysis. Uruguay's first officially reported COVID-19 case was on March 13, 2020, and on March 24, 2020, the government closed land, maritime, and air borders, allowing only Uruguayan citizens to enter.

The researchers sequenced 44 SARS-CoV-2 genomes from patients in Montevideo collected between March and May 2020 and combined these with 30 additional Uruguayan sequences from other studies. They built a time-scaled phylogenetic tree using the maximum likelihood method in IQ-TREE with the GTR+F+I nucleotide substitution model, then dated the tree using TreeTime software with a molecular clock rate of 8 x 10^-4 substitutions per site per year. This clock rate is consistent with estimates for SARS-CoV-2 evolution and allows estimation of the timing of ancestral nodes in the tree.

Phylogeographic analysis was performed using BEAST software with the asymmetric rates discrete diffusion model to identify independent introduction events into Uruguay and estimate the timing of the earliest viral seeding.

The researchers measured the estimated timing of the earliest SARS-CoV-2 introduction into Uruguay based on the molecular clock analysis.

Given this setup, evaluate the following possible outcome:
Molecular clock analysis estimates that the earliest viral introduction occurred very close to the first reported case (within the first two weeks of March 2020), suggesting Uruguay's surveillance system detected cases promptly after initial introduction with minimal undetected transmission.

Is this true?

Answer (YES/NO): NO